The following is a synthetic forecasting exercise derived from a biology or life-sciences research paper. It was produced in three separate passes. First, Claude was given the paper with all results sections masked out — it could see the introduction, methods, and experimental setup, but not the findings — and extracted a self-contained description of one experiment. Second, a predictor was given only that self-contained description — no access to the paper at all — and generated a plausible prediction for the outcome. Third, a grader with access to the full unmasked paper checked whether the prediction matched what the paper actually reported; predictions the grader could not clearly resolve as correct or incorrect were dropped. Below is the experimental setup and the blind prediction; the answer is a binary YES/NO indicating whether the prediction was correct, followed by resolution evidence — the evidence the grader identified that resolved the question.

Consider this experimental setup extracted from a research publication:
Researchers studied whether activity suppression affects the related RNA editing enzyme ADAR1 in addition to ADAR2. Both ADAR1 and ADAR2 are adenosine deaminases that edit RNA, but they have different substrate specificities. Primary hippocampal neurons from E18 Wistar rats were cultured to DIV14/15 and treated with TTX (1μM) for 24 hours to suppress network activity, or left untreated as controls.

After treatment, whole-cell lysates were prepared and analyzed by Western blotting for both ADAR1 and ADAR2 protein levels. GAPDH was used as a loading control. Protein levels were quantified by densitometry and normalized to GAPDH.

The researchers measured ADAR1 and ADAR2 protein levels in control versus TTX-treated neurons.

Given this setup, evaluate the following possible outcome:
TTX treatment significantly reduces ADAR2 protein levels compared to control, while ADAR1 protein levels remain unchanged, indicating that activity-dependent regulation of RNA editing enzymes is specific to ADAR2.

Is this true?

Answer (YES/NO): YES